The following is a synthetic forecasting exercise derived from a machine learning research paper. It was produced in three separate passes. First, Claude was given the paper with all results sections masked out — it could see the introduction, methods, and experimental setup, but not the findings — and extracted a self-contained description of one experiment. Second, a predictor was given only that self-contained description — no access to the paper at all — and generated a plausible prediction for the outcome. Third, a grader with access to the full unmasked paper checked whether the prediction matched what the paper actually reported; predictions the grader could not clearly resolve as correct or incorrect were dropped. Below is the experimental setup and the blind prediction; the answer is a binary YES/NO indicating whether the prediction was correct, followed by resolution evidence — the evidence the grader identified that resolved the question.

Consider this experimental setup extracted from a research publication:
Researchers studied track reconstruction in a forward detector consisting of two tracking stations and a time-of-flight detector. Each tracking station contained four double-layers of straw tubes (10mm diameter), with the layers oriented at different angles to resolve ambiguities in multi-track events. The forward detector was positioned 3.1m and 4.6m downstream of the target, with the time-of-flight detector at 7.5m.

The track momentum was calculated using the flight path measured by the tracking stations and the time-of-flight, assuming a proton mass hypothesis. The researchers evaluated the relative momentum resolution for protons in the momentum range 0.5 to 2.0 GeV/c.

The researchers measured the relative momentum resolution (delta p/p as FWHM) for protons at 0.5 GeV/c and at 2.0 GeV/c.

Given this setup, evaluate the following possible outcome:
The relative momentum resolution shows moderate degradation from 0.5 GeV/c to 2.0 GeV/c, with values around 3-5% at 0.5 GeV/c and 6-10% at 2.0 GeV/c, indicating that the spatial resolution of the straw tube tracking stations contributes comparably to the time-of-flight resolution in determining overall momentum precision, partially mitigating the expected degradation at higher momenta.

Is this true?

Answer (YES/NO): NO